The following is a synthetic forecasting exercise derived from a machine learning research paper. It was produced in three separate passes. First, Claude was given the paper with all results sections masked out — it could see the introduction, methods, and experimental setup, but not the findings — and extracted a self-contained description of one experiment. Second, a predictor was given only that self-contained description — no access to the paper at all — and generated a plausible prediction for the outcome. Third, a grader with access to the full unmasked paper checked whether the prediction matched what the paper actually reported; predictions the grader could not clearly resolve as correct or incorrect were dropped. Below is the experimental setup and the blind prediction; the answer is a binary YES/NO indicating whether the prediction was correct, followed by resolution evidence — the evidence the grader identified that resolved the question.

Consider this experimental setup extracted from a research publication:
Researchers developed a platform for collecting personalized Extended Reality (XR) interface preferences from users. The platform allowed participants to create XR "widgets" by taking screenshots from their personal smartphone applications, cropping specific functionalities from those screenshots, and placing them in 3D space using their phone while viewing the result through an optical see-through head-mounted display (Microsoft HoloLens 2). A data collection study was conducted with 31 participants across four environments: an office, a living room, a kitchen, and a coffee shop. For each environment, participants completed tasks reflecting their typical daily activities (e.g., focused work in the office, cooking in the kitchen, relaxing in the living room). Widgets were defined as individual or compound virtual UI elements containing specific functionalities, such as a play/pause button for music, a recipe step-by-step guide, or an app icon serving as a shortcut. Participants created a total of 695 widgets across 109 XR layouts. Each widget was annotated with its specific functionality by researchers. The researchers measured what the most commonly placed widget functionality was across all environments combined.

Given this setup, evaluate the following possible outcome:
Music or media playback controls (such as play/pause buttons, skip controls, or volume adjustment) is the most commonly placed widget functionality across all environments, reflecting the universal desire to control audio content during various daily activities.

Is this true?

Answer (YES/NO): NO